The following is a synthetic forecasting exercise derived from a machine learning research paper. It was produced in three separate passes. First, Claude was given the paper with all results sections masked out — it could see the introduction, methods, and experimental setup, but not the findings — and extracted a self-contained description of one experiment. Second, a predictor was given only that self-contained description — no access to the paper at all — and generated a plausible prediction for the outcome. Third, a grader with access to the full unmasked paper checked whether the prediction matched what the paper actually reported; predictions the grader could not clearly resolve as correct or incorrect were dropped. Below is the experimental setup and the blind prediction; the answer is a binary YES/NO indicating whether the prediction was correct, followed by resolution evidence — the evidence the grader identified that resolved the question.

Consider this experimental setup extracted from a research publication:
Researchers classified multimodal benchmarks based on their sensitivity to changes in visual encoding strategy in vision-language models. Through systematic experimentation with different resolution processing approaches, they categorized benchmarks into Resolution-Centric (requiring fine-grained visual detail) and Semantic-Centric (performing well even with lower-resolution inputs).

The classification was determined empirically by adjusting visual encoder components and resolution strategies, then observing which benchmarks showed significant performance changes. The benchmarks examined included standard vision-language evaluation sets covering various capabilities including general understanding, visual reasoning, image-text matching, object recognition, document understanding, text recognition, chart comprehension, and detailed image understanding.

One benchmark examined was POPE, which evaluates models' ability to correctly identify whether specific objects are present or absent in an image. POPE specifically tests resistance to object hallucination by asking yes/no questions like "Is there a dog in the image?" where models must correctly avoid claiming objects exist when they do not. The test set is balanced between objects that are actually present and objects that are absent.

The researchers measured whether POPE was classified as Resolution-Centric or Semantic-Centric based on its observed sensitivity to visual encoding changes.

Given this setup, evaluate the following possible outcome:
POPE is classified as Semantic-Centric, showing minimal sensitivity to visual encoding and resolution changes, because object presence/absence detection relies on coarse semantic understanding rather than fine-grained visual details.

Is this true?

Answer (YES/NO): YES